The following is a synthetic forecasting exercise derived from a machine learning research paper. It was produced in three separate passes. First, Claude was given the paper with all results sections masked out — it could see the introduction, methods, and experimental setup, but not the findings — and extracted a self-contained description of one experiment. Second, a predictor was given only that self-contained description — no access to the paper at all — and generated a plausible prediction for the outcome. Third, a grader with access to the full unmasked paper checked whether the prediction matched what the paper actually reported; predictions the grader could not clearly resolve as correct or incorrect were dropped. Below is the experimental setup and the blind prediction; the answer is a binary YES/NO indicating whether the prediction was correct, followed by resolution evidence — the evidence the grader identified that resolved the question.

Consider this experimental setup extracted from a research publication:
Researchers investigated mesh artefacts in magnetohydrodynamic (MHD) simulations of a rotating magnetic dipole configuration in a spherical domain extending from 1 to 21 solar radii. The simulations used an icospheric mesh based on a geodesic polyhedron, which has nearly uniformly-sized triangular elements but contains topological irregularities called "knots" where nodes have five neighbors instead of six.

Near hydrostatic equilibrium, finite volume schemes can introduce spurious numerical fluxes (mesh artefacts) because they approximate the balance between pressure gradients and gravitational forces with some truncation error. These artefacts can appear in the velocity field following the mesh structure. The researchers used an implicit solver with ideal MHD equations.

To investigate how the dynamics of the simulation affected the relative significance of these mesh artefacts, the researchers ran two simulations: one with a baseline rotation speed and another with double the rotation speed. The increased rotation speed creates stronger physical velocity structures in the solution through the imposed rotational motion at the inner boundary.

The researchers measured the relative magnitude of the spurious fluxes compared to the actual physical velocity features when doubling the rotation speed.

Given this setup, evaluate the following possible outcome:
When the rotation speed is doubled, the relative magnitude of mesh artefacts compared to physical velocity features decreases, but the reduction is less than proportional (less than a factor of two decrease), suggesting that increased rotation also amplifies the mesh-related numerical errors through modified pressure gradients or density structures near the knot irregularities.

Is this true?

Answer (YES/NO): NO